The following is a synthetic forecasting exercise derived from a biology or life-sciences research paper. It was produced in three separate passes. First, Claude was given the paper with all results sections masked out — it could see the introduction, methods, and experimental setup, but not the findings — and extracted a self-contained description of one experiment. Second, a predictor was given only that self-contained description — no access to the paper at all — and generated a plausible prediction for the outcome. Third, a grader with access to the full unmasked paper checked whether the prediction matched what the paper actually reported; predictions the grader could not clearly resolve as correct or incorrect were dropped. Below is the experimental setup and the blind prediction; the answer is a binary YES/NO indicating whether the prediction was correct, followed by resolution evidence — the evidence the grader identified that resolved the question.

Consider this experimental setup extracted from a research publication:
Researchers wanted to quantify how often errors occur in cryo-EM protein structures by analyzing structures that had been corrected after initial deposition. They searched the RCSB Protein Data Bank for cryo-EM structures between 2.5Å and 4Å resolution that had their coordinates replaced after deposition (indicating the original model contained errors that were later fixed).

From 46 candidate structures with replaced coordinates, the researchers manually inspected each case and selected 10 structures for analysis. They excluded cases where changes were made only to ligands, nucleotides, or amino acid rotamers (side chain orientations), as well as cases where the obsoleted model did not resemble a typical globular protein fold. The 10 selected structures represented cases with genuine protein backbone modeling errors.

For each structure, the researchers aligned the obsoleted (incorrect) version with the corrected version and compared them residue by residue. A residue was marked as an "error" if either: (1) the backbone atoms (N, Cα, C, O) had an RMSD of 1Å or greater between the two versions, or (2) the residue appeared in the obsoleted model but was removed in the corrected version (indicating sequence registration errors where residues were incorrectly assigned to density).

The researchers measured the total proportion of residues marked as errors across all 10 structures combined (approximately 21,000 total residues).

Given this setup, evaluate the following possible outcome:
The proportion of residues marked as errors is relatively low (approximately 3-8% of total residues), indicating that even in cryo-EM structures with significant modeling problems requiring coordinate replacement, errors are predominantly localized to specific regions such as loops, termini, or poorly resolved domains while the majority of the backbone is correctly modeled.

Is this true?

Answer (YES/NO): YES